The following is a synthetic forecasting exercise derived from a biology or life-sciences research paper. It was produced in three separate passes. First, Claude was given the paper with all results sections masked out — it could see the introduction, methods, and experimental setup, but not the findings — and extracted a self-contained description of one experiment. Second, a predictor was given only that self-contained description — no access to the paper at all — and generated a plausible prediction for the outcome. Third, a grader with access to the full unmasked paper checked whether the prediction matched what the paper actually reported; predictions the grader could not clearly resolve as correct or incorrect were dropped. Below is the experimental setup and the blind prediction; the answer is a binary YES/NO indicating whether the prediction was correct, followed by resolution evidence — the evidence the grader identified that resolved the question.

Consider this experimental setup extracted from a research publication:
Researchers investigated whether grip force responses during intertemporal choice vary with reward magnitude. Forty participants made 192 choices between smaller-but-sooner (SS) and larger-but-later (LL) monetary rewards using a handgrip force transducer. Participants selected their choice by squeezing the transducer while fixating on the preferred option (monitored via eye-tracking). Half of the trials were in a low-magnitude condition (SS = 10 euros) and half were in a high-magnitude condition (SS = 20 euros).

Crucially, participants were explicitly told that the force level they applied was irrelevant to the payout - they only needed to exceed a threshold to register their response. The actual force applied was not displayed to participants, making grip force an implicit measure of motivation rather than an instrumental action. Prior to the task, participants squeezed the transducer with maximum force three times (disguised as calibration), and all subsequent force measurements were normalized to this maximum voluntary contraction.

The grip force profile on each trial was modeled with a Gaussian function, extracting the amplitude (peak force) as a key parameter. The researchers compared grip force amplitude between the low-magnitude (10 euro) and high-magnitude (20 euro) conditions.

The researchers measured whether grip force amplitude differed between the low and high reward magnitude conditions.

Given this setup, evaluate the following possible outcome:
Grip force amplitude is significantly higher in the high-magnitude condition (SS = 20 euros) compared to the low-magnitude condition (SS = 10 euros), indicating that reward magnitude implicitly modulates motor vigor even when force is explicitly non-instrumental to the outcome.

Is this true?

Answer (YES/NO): YES